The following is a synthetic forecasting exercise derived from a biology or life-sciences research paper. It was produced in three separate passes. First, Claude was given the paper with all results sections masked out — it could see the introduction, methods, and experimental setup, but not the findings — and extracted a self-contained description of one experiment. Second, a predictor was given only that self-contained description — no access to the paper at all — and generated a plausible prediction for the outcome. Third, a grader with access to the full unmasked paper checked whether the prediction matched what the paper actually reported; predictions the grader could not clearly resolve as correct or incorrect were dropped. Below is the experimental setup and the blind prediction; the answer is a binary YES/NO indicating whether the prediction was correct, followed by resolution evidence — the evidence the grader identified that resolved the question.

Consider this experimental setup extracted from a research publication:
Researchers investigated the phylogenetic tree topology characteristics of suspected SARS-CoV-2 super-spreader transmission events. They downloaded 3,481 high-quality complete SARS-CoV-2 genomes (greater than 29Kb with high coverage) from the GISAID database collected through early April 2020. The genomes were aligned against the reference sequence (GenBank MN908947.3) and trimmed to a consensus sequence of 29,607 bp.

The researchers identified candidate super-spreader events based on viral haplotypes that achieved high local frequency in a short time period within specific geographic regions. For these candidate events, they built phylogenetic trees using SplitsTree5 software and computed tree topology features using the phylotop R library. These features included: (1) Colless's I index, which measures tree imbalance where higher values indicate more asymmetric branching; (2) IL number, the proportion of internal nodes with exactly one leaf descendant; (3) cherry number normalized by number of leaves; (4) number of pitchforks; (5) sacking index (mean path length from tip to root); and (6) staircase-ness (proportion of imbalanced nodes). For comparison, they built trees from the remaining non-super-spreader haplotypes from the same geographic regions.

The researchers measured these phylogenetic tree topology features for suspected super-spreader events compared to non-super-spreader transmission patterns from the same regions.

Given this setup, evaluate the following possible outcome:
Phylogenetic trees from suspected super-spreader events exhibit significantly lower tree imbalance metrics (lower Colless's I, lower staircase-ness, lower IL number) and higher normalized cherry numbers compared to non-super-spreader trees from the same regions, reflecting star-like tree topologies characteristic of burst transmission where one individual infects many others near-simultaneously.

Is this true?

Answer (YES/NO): NO